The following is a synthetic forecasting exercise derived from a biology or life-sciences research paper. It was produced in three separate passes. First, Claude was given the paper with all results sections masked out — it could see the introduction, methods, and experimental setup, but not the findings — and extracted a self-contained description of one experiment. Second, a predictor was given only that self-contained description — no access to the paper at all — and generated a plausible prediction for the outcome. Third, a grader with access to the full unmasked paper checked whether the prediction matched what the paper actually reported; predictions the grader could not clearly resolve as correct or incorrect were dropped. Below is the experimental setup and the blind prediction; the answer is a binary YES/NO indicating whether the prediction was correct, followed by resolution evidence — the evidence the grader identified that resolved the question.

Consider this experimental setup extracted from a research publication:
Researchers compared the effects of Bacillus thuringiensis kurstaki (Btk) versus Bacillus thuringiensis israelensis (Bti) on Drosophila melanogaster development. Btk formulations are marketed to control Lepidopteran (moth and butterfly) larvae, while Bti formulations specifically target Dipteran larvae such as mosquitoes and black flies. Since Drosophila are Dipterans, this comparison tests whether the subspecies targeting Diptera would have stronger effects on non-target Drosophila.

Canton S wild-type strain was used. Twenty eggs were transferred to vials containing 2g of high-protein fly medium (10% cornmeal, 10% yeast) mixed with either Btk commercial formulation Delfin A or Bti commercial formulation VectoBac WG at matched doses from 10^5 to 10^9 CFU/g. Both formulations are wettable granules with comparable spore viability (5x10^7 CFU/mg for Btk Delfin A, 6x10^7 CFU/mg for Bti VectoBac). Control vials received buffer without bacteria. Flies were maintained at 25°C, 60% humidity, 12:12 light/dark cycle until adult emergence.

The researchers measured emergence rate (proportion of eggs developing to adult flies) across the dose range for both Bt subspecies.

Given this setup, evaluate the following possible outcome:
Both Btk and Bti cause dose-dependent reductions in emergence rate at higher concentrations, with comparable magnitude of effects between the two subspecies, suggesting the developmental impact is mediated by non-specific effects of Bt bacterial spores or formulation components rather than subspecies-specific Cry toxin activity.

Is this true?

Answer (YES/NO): NO